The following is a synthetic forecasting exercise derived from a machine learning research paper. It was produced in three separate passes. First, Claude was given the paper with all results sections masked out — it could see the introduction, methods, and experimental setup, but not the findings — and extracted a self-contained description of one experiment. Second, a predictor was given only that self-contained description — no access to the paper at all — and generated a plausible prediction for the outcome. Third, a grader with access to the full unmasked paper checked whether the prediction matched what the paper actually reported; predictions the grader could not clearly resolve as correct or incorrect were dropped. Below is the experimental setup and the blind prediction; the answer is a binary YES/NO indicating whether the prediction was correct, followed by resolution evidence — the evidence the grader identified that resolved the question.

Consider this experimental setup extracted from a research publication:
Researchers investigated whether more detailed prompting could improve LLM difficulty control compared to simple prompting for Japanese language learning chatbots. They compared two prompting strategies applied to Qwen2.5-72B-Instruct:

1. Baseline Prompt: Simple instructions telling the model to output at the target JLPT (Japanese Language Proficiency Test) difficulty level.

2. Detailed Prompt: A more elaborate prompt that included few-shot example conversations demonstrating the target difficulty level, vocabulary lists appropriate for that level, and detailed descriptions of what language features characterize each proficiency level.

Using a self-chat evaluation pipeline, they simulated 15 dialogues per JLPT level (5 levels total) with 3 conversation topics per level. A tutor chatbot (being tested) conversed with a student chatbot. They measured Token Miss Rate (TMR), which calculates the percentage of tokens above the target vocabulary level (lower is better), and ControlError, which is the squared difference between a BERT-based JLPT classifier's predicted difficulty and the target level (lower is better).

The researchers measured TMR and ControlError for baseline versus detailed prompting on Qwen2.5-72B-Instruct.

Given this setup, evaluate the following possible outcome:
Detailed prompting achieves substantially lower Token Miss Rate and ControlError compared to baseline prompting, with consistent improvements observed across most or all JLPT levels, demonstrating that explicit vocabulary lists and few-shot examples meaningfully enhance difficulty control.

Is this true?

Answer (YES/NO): NO